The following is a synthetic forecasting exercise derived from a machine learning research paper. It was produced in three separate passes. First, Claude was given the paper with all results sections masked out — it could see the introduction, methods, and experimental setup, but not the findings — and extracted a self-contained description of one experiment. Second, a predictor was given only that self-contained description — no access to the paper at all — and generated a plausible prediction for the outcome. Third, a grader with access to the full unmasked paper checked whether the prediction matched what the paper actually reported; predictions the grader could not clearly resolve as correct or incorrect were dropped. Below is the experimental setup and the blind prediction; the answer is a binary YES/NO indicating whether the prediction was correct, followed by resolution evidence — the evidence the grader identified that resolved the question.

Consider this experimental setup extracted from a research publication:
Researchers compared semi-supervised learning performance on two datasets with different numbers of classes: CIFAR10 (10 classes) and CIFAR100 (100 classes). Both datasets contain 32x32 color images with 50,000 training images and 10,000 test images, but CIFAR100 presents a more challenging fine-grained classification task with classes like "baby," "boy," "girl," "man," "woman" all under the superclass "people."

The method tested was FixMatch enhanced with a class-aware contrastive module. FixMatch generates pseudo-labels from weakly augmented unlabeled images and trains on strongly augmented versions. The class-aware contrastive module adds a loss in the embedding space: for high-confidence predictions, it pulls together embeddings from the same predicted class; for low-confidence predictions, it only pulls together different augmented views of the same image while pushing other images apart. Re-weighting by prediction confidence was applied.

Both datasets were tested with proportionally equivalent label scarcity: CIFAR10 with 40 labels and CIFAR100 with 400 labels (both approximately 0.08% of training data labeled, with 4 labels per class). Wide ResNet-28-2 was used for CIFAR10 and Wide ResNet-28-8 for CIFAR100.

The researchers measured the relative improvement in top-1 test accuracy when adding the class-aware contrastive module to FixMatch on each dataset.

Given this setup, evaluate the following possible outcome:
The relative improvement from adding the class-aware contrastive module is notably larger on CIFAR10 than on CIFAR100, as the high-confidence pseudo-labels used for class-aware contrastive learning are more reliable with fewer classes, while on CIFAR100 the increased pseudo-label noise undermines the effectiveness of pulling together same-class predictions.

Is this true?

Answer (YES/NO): NO